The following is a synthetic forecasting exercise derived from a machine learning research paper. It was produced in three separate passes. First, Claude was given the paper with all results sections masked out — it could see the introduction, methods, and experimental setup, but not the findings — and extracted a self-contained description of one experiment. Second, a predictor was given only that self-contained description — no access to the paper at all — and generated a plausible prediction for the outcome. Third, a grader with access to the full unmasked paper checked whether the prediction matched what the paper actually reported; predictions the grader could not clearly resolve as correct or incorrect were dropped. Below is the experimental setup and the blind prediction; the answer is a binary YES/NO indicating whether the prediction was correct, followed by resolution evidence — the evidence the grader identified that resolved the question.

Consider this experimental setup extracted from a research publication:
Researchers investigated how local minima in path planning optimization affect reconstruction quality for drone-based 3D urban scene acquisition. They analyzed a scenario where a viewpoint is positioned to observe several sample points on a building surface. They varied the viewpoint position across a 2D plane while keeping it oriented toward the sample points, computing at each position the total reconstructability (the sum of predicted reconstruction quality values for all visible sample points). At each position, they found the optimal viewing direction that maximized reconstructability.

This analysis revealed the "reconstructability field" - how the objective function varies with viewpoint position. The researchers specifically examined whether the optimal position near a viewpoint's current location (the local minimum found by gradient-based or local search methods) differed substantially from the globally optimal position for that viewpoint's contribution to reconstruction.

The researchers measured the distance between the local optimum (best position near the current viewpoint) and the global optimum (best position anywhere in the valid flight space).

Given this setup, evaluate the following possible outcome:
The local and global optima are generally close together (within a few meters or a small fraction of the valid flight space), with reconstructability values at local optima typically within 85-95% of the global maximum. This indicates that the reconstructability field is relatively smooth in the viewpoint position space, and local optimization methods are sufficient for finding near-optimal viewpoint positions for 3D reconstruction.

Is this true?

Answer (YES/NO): NO